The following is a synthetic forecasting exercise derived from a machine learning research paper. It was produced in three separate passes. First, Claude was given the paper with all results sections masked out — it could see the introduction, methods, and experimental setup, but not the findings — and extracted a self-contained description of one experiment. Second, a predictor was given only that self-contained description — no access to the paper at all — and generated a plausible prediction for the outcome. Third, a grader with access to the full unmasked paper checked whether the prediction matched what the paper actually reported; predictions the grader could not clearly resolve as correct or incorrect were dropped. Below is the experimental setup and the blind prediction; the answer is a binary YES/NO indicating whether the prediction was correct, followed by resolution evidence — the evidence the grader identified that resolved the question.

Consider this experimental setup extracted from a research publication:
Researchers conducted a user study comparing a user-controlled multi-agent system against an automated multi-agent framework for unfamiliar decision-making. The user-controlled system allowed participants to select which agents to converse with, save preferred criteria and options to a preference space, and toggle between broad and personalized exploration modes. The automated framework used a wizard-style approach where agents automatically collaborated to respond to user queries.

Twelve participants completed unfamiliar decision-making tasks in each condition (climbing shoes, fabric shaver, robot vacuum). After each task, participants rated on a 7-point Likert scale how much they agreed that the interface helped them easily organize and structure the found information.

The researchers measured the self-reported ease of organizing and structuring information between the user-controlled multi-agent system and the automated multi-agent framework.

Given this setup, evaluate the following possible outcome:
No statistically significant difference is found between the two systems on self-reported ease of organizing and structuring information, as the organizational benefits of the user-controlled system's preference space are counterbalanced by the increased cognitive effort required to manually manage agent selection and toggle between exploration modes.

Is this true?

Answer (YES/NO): YES